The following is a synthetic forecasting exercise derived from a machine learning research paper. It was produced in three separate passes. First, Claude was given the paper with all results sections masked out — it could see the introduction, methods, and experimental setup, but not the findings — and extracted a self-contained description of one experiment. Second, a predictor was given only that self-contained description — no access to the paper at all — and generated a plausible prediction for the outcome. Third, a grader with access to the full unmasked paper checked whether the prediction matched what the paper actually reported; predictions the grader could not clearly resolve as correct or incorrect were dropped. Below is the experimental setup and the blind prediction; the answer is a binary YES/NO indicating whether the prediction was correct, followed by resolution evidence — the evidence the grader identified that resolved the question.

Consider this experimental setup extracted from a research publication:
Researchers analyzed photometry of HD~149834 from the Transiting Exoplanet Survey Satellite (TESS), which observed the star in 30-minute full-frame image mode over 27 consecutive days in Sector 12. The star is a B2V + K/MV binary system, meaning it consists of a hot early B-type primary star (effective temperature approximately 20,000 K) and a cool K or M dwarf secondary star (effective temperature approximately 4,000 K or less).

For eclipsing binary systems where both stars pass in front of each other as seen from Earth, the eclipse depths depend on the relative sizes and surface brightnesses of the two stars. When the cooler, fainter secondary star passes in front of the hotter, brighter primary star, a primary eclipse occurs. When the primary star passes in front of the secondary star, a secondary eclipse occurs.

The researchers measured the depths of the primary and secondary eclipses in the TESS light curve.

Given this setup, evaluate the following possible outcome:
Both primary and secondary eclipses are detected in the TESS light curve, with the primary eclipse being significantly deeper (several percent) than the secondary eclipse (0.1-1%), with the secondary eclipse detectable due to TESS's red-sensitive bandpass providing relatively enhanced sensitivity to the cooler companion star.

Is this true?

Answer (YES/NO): NO